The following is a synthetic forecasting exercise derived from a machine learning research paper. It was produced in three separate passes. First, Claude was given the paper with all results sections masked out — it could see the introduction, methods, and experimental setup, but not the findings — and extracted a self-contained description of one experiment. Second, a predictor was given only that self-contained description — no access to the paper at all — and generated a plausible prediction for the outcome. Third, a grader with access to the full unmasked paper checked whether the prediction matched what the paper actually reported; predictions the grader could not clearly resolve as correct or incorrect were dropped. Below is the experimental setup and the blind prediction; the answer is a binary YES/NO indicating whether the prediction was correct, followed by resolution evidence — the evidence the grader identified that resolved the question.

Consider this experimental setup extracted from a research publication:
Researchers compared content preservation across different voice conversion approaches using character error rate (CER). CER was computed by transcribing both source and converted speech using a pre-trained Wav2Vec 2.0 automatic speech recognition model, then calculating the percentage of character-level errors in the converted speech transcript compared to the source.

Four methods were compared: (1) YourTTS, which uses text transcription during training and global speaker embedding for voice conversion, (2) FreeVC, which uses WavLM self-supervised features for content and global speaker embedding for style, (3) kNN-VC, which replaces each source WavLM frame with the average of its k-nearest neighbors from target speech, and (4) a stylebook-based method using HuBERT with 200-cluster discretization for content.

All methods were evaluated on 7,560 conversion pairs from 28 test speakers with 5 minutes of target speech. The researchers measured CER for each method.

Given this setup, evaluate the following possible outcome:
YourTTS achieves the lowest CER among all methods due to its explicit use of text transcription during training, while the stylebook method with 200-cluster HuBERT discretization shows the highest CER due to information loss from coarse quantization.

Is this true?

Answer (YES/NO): NO